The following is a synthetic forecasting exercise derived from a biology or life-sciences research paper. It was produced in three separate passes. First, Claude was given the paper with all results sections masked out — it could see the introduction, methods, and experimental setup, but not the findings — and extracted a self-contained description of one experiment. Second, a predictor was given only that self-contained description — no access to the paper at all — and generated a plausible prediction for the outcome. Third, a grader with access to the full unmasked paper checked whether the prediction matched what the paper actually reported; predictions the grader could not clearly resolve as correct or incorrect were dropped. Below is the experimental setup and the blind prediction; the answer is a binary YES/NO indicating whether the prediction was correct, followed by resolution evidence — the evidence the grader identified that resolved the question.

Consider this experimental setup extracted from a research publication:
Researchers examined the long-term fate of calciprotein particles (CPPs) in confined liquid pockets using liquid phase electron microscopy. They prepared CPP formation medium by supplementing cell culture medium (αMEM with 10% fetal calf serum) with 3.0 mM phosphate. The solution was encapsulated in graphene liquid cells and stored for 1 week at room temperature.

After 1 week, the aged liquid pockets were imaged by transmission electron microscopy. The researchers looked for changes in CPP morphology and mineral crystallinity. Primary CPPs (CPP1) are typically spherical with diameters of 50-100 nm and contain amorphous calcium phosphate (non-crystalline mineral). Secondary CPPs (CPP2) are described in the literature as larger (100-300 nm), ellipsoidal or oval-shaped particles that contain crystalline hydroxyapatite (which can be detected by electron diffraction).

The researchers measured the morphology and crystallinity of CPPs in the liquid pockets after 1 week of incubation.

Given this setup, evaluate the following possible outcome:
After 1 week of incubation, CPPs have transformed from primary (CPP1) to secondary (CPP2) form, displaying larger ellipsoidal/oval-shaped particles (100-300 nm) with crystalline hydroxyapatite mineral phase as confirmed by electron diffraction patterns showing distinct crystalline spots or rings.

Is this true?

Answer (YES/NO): YES